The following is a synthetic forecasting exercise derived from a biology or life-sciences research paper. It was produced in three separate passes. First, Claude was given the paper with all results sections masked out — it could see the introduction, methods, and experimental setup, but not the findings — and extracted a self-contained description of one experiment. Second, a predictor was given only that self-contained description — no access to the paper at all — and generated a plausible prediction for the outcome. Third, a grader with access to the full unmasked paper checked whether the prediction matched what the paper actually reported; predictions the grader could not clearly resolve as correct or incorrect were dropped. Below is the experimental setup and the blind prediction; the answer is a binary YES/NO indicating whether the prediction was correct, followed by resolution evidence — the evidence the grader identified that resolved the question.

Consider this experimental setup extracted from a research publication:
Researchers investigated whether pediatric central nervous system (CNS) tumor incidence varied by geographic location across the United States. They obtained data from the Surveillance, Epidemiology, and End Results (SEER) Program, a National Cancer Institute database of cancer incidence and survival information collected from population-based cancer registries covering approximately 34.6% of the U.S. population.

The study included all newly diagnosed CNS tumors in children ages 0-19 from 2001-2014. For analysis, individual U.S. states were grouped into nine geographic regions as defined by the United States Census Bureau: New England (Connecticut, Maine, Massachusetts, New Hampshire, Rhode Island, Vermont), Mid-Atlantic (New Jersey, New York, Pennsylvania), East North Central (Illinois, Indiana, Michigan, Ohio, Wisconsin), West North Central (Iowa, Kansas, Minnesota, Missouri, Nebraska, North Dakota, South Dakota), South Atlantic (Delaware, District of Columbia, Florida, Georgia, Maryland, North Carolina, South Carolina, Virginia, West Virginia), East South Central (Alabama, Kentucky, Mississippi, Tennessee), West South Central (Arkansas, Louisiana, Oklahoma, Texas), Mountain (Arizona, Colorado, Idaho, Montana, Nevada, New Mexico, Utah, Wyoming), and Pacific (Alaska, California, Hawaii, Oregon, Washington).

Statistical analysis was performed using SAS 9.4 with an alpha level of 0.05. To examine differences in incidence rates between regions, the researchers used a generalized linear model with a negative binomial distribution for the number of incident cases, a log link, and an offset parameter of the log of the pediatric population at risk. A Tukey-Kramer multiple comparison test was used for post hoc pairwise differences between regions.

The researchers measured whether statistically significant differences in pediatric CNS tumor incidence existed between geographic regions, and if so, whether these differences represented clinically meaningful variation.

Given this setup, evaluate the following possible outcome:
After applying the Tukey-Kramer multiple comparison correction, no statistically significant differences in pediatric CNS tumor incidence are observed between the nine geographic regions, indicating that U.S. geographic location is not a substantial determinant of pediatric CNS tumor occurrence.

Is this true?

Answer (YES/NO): NO